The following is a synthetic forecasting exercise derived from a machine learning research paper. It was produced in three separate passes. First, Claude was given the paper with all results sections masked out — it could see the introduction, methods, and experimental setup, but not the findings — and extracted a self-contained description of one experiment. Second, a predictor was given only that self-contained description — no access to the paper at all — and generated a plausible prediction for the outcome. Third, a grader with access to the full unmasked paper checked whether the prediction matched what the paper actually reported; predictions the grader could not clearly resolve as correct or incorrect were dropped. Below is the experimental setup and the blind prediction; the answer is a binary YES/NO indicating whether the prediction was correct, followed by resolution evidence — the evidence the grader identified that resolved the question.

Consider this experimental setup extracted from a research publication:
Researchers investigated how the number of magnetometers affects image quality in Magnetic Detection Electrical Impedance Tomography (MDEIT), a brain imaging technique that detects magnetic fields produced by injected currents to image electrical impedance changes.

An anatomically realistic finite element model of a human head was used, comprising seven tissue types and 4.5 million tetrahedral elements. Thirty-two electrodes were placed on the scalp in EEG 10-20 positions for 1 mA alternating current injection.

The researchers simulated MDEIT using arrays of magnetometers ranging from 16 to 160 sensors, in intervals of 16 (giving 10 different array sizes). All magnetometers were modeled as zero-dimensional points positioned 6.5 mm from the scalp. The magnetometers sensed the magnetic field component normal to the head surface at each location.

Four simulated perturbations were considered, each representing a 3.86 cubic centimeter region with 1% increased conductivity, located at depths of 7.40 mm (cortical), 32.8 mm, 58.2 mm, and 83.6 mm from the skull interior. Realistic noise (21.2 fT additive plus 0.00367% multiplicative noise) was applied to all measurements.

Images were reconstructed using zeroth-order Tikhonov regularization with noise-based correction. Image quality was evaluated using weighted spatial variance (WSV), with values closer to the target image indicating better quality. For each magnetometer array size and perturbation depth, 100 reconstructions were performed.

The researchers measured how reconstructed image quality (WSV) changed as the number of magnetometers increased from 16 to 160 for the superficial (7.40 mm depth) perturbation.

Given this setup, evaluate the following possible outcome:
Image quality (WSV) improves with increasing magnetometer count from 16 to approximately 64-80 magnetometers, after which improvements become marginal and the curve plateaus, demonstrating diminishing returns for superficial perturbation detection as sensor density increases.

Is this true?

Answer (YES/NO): NO